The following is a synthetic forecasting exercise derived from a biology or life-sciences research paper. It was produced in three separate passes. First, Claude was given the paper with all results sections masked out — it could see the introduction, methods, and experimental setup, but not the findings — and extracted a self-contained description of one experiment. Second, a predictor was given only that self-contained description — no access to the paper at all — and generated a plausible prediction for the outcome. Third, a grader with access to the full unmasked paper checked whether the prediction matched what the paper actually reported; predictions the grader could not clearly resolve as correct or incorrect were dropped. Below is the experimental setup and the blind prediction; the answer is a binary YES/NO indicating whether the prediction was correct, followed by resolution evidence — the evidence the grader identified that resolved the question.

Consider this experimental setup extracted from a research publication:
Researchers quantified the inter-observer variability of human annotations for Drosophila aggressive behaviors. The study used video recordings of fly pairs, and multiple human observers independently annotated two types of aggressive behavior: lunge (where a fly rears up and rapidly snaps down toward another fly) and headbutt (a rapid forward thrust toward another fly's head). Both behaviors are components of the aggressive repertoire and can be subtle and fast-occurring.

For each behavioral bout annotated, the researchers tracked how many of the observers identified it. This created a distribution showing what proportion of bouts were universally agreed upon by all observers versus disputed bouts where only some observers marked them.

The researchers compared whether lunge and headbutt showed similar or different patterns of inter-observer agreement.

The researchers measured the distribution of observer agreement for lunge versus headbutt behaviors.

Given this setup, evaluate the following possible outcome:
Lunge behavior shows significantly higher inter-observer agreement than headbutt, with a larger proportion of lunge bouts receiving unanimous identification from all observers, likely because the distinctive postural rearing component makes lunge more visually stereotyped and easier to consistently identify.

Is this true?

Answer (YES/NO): YES